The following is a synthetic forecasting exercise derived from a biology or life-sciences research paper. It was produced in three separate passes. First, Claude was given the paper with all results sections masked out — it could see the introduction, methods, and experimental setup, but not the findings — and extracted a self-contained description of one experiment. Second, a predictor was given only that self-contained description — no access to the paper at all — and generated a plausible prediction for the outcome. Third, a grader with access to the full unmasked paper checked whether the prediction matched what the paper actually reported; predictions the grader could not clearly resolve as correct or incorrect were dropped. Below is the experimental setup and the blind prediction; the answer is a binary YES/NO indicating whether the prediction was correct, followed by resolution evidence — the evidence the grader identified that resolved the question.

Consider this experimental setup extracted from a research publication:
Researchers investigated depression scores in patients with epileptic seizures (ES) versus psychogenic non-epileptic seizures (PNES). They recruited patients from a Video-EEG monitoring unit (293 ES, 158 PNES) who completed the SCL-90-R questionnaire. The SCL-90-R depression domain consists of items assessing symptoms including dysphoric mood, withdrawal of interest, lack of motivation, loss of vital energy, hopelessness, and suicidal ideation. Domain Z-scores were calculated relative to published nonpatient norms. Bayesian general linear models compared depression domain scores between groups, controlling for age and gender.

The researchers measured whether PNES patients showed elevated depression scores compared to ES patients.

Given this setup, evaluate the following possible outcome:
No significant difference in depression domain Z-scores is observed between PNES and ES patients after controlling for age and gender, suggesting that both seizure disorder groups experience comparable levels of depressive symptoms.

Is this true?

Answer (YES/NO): NO